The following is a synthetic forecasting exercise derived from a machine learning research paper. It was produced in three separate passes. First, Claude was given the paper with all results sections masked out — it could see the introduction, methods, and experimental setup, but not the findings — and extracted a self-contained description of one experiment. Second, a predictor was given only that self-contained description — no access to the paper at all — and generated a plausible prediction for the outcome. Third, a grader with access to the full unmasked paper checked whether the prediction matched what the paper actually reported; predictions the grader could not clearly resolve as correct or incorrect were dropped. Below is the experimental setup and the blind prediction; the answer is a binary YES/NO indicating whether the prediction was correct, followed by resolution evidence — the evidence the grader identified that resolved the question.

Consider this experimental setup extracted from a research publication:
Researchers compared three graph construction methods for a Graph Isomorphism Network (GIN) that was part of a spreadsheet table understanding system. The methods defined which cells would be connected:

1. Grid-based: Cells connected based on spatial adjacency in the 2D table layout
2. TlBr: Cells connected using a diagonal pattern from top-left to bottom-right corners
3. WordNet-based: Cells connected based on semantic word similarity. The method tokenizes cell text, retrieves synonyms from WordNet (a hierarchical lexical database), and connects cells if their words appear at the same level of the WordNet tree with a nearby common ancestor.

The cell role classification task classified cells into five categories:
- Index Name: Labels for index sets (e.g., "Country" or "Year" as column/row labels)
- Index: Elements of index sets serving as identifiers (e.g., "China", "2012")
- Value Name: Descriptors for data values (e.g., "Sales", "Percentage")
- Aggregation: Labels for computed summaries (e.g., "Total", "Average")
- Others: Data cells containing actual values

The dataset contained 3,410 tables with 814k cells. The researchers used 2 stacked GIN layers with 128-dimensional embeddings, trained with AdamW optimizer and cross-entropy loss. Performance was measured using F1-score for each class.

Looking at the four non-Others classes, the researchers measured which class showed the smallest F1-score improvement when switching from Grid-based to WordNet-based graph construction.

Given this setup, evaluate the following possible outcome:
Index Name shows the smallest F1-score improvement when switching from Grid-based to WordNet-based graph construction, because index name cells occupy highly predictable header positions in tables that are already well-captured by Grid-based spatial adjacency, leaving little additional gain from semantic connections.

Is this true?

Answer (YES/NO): NO